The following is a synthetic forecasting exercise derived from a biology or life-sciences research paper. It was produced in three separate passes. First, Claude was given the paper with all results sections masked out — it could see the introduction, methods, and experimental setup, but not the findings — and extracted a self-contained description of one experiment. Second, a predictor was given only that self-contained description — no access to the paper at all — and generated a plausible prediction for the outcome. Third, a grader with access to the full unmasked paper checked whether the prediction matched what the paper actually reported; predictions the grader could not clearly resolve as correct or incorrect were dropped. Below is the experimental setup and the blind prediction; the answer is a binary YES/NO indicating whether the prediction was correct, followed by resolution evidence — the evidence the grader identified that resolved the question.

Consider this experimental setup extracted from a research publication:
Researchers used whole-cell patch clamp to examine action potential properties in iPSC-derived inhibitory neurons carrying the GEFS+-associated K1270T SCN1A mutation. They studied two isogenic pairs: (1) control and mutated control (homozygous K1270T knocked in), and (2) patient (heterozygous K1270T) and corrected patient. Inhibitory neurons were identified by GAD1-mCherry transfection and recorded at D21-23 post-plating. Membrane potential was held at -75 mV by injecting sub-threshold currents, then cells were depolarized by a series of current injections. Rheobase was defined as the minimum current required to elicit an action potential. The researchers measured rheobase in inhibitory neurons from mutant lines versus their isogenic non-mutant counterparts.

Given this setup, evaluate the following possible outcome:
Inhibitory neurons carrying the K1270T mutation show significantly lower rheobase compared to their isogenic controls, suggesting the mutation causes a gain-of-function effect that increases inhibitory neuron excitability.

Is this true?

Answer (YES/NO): NO